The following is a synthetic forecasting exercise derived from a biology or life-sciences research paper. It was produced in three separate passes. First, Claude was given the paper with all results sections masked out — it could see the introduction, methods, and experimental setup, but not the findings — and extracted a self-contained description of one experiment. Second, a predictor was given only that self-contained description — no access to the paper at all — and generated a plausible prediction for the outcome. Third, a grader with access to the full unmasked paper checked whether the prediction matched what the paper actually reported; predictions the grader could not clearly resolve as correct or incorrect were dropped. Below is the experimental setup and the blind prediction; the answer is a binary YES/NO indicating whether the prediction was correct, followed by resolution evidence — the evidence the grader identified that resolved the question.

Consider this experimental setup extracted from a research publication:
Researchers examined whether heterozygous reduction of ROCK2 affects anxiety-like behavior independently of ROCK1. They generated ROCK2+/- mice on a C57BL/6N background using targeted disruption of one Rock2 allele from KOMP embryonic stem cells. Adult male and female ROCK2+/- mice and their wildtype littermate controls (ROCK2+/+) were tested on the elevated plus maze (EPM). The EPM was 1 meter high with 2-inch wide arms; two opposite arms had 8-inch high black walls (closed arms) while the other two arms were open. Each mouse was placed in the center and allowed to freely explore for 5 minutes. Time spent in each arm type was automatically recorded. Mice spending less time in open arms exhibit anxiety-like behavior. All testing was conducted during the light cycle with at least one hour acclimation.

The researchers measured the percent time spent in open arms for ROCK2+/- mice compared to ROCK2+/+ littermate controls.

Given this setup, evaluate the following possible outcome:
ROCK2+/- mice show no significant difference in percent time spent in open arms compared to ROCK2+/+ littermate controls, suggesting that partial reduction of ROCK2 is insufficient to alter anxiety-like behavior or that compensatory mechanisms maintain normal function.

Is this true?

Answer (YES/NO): NO